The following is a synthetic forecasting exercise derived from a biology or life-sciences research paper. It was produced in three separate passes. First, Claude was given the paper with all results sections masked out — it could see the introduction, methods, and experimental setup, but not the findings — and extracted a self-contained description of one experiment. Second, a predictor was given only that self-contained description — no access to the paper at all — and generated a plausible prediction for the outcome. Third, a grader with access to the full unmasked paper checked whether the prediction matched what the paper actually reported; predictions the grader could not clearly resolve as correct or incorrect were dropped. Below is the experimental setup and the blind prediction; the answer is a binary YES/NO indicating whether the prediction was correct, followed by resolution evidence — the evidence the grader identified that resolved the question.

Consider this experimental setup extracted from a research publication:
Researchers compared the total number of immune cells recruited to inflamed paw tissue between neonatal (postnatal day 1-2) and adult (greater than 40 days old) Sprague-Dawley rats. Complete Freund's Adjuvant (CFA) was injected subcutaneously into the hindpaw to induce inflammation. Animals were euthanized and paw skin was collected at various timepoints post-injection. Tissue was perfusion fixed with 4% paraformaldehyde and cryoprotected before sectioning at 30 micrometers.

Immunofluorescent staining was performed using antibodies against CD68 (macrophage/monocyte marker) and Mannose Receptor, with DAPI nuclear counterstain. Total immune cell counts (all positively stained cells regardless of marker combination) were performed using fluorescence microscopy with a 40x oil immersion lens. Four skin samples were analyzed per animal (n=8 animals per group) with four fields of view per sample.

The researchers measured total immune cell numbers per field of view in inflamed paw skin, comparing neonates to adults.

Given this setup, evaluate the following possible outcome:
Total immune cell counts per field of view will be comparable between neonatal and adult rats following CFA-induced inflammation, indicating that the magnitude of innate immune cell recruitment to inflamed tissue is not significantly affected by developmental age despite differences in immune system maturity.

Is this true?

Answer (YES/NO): YES